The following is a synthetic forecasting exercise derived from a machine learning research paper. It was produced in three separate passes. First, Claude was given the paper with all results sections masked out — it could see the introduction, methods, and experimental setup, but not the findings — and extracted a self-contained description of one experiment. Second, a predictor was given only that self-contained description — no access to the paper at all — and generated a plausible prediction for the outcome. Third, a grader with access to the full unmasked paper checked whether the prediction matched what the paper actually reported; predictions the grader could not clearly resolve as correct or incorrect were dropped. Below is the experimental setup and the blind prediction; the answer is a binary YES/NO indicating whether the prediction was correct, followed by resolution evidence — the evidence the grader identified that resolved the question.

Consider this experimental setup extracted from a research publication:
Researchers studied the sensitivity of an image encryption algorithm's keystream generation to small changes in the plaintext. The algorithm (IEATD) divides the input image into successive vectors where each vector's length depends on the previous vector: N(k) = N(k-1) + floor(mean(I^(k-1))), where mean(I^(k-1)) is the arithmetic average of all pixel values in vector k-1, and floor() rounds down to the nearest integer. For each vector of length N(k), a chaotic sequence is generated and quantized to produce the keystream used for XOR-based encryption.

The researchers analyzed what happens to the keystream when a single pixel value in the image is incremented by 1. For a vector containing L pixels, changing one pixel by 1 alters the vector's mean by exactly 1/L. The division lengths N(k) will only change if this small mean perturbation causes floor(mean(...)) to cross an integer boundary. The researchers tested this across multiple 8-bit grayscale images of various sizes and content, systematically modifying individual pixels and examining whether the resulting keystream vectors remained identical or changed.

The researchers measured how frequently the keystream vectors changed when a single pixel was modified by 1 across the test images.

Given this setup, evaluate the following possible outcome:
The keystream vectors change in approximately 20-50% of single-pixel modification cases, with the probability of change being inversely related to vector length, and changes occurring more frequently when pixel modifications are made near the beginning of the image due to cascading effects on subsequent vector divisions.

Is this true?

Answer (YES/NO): NO